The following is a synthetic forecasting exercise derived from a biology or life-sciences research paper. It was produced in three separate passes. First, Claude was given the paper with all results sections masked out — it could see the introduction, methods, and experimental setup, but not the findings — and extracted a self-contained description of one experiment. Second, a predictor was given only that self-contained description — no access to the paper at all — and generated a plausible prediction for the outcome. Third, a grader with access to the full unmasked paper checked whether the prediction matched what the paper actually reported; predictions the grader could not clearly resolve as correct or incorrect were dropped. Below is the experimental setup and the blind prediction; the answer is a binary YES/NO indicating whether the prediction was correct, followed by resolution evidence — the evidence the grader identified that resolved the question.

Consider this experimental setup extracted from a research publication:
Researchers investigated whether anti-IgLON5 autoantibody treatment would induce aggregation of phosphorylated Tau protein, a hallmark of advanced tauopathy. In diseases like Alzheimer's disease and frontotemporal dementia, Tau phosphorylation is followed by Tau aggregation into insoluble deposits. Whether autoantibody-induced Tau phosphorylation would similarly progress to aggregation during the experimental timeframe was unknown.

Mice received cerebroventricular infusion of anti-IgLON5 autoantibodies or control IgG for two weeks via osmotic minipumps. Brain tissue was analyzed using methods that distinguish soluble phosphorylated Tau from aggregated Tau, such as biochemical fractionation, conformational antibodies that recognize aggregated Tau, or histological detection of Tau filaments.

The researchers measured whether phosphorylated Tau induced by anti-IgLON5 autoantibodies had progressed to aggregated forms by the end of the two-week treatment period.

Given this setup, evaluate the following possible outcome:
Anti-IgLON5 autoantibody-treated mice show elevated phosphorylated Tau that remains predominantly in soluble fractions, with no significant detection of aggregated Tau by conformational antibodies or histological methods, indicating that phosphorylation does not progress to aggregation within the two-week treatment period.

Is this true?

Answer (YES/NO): YES